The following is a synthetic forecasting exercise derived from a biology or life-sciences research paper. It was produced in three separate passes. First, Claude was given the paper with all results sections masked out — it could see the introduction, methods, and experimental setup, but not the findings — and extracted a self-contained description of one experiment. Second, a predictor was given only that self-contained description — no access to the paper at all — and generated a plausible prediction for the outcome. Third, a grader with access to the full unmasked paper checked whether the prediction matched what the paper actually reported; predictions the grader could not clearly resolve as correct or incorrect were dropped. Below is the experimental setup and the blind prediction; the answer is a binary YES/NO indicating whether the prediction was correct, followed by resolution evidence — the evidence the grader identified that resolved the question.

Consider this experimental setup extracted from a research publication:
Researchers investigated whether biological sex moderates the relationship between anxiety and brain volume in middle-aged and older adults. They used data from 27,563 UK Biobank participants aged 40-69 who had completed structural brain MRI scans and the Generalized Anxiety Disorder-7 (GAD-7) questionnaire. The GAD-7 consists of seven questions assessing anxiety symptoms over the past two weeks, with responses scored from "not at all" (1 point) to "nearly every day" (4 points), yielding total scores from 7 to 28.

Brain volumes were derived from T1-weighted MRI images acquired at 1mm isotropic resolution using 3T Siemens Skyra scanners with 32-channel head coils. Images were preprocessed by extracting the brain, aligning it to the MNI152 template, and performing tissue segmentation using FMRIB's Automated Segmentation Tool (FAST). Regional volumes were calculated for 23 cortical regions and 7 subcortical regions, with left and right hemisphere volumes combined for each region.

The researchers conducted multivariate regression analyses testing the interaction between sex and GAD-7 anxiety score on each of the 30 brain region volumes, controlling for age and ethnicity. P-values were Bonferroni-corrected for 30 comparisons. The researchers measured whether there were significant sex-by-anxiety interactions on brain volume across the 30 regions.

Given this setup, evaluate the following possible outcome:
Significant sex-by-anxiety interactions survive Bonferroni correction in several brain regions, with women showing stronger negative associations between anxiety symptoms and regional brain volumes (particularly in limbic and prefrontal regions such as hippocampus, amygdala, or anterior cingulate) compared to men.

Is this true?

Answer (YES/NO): NO